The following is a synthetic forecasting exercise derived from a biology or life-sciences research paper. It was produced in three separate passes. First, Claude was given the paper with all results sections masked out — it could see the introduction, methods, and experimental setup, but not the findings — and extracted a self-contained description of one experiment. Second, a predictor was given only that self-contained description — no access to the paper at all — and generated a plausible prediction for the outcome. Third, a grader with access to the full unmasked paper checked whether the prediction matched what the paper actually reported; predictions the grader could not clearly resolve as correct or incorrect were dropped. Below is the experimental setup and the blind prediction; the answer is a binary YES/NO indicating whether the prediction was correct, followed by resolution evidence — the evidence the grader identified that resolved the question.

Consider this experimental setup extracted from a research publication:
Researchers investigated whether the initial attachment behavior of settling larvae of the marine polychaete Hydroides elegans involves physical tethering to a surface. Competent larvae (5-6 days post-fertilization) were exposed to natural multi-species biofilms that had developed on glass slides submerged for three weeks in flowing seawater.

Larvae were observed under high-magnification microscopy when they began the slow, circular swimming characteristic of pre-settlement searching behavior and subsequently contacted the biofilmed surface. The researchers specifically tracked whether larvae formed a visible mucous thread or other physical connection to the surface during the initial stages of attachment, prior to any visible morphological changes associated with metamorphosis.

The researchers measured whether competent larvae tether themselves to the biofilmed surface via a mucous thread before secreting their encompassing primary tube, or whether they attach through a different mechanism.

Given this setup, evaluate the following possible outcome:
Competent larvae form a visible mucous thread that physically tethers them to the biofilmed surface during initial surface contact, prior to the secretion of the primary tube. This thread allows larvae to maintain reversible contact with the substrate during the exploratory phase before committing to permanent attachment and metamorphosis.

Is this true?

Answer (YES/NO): NO